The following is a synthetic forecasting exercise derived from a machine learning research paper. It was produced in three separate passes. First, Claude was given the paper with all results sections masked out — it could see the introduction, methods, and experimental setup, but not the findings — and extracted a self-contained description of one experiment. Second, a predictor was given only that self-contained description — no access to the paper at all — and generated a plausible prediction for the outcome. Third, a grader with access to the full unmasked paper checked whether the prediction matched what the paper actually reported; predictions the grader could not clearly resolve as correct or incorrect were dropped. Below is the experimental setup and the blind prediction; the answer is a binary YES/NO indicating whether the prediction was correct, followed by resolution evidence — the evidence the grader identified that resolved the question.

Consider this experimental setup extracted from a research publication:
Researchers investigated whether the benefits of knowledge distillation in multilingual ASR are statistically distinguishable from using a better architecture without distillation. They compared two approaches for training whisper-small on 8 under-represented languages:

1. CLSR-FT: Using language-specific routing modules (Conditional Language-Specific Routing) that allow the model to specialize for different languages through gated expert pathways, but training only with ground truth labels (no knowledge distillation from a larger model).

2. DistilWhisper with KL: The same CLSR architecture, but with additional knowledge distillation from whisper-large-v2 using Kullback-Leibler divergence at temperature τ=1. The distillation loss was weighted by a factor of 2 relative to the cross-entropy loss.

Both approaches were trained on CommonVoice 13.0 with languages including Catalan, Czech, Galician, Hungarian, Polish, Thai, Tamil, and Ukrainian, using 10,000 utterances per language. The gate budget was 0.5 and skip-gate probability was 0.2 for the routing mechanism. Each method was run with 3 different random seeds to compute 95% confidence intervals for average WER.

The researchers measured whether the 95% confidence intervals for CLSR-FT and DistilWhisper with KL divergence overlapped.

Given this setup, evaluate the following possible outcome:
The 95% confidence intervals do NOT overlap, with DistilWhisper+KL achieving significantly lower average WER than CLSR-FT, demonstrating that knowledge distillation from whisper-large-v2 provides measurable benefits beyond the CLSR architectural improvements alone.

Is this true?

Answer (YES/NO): NO